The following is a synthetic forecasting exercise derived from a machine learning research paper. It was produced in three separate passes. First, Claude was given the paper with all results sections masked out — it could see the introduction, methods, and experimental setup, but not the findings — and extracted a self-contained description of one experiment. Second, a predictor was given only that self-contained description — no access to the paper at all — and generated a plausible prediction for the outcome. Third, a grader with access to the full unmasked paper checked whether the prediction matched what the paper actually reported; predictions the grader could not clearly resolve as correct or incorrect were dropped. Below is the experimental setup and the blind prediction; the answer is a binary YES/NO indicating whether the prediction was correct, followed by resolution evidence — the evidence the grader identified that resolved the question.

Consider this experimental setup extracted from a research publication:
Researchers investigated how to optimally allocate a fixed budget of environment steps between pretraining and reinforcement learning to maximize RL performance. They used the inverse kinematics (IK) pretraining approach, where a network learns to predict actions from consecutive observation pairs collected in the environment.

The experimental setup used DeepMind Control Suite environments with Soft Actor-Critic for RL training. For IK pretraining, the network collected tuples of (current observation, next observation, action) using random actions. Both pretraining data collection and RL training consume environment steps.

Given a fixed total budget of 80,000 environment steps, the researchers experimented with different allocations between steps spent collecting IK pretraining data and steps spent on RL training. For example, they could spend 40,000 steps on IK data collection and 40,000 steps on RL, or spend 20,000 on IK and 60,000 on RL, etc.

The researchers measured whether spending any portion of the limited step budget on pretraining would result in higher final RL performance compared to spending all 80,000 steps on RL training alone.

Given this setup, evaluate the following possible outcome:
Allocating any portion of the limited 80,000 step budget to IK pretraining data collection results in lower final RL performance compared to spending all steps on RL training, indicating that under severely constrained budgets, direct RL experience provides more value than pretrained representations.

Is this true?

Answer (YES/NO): NO